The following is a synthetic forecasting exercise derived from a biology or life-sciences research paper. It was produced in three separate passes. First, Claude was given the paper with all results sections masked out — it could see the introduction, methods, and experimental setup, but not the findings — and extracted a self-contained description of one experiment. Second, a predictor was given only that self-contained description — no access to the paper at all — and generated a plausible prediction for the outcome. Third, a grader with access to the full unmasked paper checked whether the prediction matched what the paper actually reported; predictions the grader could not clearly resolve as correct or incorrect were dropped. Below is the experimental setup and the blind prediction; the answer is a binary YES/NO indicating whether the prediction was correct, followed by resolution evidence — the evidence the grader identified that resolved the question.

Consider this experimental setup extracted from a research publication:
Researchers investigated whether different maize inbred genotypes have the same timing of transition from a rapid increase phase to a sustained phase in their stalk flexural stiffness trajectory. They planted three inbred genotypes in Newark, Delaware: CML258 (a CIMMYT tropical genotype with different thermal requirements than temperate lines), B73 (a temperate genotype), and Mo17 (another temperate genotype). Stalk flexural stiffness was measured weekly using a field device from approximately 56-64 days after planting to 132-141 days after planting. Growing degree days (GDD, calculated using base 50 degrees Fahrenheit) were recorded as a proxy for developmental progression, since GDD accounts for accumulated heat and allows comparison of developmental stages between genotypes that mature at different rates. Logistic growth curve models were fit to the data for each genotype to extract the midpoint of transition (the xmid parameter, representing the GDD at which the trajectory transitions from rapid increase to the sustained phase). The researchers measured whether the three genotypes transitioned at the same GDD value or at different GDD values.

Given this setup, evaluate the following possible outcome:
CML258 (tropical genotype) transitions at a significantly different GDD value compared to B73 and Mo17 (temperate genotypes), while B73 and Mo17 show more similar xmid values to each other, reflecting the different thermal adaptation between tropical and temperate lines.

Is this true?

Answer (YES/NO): NO